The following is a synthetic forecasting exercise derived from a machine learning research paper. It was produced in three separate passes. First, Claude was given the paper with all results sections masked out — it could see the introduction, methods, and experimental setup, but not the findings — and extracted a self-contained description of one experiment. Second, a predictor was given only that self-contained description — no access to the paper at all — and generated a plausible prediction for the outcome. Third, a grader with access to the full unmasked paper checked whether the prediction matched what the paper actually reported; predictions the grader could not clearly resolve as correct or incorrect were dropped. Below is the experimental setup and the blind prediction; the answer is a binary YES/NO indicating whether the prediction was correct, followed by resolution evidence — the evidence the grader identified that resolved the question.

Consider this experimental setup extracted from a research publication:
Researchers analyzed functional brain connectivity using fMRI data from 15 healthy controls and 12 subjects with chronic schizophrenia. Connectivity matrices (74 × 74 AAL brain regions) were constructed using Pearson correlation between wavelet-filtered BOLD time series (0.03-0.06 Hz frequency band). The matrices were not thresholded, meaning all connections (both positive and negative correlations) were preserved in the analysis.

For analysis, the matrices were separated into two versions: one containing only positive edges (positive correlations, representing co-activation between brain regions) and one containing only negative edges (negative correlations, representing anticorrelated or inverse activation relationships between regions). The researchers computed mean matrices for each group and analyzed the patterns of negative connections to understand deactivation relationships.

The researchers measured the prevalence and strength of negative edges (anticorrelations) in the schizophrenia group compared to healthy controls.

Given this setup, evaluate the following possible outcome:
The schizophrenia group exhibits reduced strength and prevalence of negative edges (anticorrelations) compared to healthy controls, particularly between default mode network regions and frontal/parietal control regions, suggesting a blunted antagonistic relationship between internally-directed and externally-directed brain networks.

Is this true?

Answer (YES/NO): NO